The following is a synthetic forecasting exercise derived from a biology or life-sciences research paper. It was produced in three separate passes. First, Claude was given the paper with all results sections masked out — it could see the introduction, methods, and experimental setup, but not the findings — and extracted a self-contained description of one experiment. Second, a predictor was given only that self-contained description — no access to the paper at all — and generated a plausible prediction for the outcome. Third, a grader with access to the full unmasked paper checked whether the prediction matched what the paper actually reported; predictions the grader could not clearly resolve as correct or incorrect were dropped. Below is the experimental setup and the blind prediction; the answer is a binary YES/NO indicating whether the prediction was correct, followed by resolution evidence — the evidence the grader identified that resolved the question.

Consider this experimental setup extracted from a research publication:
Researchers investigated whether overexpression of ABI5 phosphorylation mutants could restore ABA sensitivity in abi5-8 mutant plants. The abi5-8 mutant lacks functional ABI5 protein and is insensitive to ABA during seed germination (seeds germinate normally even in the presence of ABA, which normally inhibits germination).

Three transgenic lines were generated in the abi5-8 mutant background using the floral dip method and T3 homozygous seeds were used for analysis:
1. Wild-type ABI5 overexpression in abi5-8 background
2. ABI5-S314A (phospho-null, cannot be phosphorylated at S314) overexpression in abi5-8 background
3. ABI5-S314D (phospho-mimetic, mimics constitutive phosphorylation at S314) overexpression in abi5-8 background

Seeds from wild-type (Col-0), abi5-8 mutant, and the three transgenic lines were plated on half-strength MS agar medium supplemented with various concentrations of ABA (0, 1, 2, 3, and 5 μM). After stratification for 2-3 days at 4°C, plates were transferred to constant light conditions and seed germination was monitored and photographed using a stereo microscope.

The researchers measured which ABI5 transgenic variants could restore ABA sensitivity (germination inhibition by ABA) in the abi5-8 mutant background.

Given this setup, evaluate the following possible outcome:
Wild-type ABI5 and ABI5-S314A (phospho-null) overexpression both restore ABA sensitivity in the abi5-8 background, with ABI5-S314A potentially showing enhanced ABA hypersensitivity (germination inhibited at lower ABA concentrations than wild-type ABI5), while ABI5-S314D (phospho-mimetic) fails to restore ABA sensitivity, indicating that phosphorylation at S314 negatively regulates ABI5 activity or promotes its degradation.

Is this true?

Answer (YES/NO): YES